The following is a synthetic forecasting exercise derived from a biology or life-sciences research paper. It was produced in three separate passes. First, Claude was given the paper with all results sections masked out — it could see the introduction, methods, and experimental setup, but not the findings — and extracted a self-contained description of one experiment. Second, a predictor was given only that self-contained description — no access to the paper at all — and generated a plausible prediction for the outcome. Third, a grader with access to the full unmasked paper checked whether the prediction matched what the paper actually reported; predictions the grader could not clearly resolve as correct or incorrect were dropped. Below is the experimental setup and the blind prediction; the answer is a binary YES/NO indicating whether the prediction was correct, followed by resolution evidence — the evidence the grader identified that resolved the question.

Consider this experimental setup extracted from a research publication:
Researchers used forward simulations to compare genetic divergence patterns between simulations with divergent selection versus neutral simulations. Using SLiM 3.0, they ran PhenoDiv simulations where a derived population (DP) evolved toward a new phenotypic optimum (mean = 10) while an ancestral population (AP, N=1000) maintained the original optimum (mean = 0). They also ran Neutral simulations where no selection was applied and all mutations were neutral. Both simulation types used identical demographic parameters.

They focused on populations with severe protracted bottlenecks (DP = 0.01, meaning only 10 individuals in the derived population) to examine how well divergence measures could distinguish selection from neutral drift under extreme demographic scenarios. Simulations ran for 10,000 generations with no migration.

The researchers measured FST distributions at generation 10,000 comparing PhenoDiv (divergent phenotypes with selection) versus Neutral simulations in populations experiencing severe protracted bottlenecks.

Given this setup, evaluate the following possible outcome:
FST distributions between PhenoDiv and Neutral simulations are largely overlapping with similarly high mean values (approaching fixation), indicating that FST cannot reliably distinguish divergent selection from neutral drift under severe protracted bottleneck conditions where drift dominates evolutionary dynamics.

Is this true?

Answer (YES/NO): NO